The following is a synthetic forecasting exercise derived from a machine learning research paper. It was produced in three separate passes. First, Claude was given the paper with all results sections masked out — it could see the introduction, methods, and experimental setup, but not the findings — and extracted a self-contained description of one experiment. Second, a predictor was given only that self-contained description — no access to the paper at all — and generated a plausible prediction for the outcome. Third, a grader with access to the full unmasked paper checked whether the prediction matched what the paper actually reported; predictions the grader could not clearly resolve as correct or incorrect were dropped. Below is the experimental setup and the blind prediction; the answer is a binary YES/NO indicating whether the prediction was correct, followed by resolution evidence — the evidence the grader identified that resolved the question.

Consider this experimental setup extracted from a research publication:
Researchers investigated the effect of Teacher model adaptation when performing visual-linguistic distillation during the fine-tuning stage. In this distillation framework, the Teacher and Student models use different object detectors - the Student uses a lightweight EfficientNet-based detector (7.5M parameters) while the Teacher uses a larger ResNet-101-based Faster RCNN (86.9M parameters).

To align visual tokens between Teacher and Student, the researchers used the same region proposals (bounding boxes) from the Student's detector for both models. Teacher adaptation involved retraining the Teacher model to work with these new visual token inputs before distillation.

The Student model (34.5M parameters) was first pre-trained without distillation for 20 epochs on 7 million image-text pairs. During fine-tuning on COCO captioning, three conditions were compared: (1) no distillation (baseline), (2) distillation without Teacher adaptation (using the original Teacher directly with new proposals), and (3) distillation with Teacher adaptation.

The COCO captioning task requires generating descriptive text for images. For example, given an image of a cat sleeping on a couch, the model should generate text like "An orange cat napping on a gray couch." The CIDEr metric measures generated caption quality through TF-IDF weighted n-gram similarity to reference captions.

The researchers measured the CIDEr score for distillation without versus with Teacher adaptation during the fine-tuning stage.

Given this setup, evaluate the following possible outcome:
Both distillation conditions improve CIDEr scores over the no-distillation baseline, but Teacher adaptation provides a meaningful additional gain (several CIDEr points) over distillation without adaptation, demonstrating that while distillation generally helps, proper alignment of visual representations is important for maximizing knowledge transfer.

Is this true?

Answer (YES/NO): NO